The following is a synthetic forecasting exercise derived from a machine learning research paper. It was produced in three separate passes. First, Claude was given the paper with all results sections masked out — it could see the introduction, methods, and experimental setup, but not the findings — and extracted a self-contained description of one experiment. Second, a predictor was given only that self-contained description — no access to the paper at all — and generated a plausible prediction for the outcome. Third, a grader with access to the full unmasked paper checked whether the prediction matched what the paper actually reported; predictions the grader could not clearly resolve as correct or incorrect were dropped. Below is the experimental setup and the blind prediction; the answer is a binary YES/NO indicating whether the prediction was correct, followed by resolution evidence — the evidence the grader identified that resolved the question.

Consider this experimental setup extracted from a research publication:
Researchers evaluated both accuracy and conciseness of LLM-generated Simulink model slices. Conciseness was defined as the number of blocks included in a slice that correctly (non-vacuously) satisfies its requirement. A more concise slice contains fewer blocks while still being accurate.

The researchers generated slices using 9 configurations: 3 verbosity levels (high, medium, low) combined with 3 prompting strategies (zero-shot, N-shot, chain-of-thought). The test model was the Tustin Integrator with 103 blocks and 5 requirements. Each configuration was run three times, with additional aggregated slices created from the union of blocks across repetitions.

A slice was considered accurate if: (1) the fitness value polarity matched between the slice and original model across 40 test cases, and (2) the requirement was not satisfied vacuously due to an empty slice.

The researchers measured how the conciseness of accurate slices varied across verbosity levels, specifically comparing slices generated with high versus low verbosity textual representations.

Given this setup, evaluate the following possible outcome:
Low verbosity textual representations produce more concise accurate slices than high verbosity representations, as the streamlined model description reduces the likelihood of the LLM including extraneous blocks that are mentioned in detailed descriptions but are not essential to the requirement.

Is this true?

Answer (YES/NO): NO